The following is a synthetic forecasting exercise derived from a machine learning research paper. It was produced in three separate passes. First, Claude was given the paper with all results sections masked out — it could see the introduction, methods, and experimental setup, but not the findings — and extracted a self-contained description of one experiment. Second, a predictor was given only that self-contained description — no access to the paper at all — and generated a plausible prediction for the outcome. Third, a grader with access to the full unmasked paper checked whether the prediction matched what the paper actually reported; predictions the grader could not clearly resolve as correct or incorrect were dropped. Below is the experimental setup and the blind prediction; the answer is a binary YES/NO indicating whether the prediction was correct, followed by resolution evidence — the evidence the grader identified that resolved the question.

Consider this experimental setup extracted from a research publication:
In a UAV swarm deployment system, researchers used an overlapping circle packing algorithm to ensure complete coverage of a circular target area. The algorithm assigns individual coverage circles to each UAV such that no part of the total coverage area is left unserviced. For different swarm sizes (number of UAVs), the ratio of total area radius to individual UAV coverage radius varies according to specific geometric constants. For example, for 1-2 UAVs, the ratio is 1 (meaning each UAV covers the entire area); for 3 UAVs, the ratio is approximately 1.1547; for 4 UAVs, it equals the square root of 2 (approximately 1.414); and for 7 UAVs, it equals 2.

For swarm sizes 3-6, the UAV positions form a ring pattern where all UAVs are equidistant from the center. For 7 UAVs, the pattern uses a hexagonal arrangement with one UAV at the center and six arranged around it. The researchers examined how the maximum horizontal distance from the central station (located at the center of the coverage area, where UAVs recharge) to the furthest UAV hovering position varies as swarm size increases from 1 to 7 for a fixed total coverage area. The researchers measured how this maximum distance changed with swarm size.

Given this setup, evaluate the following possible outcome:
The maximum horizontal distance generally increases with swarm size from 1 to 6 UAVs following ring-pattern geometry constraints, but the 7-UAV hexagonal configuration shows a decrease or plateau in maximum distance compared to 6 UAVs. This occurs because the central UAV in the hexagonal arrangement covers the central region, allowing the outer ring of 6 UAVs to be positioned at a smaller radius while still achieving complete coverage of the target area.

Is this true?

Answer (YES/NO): NO